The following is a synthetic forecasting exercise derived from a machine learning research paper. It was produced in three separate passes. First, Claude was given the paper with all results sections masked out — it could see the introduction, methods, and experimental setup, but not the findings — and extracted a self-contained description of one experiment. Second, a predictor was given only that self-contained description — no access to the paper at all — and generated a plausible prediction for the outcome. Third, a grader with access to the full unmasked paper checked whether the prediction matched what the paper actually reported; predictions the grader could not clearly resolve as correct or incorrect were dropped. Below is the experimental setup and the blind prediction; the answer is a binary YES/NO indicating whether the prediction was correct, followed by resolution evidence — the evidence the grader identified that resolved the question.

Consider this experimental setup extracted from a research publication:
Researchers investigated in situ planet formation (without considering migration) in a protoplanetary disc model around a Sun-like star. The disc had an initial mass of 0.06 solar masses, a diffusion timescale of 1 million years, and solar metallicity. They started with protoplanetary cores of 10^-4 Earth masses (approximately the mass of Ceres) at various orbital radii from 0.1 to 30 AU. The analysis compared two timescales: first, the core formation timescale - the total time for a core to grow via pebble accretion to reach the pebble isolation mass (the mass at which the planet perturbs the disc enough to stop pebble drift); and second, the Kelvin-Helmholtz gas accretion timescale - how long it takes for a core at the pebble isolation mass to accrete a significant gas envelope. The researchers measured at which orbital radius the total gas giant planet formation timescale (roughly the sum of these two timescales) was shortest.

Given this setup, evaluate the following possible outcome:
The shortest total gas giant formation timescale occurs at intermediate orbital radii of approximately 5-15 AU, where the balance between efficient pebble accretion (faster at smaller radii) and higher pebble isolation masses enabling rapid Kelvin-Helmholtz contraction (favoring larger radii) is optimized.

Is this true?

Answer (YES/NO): NO